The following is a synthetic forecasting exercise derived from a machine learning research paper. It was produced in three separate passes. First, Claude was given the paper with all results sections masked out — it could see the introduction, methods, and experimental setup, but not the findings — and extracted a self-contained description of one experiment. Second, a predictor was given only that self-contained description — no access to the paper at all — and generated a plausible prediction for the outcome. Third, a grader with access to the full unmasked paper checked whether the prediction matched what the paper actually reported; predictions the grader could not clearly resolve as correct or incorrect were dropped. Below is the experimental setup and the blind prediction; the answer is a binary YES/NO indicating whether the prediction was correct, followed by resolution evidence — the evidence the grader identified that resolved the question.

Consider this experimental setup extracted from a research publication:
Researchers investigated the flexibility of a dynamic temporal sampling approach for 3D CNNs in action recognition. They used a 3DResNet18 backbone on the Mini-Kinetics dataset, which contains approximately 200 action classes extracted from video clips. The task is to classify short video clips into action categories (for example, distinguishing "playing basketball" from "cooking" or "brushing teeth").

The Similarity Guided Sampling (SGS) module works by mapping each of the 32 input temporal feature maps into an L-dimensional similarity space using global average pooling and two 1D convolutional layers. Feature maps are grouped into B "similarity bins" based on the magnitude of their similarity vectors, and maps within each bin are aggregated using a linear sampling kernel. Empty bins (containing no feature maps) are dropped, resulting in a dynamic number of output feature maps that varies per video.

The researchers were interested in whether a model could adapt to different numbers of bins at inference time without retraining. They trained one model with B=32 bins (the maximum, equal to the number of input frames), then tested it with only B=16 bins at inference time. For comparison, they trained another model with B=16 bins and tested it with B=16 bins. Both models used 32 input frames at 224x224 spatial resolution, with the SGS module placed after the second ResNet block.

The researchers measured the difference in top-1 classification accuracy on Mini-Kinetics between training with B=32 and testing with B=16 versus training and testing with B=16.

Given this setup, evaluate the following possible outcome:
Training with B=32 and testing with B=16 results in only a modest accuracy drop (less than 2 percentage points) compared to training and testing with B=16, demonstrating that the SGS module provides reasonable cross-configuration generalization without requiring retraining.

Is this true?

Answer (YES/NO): YES